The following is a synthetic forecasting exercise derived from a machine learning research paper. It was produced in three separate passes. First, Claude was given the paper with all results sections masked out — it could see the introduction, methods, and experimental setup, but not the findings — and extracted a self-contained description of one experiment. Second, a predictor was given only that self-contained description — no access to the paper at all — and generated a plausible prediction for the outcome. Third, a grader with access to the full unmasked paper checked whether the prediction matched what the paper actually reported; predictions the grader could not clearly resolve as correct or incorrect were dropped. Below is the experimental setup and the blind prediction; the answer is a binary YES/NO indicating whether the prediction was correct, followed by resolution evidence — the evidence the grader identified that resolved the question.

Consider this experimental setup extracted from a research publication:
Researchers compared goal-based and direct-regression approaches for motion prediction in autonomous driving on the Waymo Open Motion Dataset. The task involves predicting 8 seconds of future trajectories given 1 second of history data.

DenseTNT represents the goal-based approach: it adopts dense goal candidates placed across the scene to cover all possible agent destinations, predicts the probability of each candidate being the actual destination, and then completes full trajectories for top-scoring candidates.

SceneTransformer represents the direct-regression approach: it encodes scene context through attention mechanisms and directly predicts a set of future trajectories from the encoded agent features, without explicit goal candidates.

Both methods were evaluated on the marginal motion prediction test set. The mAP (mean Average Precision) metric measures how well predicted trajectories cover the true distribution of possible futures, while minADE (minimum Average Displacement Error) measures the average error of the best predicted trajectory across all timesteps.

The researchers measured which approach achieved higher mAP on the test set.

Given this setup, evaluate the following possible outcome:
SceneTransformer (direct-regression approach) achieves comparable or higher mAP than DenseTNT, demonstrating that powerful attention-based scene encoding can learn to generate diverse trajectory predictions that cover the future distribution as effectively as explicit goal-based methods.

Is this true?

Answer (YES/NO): NO